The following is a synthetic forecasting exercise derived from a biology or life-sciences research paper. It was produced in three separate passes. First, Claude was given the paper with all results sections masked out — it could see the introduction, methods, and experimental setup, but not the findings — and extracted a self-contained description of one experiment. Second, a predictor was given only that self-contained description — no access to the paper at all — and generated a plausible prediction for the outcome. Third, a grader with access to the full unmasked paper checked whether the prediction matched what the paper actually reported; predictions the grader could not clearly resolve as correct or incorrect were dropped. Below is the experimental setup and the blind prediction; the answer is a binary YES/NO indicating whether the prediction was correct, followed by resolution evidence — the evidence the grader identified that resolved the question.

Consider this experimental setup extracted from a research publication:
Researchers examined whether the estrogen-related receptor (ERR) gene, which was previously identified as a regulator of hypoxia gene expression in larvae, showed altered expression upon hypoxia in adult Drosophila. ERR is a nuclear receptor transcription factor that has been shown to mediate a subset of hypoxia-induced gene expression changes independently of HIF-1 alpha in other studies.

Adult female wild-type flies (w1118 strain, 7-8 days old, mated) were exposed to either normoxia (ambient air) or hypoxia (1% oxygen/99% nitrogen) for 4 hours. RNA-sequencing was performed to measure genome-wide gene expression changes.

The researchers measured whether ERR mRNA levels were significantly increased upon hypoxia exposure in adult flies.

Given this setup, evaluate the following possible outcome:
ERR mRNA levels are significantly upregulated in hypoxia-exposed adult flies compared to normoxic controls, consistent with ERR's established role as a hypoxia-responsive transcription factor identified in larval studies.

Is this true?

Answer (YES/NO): YES